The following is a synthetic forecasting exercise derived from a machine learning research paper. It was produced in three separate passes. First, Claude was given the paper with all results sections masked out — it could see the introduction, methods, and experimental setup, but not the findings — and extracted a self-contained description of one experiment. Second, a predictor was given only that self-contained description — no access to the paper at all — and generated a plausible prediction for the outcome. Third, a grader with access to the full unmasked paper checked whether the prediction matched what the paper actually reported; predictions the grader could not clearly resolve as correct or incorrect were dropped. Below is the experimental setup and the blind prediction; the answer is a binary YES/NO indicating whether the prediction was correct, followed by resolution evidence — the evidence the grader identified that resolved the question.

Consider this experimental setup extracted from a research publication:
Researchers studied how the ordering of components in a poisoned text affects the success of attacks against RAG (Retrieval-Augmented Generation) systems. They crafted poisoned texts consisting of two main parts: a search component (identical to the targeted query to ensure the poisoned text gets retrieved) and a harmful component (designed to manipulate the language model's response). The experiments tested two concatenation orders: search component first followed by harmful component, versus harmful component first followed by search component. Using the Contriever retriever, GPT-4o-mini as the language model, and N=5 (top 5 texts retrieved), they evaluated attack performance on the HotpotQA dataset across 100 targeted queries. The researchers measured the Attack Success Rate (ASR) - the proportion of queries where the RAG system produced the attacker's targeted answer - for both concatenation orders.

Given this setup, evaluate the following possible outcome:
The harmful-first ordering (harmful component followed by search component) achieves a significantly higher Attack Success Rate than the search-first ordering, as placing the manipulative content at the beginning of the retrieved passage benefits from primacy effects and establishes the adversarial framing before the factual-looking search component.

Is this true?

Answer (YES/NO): NO